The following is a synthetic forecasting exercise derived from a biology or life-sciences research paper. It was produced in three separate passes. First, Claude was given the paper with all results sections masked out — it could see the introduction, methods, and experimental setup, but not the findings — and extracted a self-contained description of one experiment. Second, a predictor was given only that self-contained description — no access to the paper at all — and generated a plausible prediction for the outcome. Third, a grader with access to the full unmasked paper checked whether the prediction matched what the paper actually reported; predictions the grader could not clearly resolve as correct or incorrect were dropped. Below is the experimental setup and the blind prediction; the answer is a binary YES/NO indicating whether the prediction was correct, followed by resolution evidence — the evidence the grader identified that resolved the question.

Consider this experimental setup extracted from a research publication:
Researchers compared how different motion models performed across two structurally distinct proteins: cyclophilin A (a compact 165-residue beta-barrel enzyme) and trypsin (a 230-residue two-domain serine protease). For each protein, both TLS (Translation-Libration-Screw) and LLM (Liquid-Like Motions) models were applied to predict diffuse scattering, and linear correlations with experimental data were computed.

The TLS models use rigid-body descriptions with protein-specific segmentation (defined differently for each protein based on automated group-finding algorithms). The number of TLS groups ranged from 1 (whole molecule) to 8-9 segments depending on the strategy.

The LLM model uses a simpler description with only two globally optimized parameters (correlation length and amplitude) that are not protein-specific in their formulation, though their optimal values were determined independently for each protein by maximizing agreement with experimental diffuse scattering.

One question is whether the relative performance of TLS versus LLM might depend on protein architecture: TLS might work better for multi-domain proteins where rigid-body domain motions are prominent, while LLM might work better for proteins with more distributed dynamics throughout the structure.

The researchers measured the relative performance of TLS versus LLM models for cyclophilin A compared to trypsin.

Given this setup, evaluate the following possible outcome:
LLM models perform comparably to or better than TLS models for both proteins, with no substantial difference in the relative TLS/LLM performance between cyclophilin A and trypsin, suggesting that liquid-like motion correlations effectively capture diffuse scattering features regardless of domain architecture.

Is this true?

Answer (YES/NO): YES